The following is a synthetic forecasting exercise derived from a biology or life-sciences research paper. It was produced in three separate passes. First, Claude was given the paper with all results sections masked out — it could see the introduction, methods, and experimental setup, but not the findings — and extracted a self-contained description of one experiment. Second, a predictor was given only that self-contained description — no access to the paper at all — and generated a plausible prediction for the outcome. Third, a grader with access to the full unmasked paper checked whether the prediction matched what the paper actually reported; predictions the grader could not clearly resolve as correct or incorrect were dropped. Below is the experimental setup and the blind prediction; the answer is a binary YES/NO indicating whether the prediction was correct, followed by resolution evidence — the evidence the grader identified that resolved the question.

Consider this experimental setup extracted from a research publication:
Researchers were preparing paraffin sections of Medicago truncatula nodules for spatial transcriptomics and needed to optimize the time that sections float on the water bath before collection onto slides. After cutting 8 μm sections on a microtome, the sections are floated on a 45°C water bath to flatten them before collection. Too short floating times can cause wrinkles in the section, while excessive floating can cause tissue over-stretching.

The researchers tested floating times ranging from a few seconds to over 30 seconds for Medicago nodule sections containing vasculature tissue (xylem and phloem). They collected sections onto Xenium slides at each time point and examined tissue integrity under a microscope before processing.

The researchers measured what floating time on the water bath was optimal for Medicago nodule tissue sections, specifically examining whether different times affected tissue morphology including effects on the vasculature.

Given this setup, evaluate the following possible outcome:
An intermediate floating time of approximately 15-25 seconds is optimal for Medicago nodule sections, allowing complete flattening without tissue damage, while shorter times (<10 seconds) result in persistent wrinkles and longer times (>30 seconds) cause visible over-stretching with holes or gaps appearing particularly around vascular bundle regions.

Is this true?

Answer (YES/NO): NO